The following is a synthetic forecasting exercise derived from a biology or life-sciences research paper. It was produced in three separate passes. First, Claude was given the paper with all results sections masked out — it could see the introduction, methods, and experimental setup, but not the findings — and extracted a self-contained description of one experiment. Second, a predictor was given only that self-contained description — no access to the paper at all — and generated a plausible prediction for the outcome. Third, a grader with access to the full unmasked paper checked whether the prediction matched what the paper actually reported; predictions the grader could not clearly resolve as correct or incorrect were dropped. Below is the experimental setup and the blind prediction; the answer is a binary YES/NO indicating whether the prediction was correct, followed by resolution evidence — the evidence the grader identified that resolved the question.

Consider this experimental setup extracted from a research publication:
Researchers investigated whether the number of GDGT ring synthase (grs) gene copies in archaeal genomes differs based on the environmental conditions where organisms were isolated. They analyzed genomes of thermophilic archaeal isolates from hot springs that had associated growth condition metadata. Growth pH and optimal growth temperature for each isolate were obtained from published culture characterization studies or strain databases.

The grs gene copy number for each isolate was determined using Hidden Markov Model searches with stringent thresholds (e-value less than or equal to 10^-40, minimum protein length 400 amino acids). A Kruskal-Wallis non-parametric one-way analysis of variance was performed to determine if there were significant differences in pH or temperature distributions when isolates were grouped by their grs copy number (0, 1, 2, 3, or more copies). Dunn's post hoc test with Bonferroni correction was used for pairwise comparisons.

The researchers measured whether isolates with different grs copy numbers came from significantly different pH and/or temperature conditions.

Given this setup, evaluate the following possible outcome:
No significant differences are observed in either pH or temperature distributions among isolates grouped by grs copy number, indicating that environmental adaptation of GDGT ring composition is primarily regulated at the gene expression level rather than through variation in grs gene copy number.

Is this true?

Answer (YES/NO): NO